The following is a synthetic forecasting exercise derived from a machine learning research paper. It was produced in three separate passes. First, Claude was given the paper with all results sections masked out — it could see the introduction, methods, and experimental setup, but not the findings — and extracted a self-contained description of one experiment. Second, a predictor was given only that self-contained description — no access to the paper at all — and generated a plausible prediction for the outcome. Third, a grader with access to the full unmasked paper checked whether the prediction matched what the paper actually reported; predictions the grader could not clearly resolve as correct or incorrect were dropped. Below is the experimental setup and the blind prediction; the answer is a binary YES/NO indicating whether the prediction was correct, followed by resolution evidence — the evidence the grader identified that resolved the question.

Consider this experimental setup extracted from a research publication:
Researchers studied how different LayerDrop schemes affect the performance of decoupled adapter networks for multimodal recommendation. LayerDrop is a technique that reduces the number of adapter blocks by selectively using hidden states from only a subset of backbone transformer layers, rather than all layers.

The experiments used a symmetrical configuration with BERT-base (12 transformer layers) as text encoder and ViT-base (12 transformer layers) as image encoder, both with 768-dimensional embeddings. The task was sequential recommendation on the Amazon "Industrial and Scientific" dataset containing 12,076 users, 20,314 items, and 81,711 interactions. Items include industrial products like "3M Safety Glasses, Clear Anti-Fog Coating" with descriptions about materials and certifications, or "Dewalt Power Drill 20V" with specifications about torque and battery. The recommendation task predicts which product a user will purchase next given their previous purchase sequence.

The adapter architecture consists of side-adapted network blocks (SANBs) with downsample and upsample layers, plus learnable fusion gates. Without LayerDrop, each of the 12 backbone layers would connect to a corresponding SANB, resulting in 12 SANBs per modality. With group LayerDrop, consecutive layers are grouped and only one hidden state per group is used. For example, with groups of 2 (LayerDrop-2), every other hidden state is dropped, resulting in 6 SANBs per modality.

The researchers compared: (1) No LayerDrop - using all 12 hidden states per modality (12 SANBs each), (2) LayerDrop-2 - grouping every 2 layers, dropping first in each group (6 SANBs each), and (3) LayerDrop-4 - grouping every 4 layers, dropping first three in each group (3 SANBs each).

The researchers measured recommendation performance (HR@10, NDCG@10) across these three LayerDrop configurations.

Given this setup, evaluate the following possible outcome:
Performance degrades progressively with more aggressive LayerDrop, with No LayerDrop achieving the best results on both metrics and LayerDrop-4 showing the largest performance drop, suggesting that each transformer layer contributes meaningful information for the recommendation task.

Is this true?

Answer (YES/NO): NO